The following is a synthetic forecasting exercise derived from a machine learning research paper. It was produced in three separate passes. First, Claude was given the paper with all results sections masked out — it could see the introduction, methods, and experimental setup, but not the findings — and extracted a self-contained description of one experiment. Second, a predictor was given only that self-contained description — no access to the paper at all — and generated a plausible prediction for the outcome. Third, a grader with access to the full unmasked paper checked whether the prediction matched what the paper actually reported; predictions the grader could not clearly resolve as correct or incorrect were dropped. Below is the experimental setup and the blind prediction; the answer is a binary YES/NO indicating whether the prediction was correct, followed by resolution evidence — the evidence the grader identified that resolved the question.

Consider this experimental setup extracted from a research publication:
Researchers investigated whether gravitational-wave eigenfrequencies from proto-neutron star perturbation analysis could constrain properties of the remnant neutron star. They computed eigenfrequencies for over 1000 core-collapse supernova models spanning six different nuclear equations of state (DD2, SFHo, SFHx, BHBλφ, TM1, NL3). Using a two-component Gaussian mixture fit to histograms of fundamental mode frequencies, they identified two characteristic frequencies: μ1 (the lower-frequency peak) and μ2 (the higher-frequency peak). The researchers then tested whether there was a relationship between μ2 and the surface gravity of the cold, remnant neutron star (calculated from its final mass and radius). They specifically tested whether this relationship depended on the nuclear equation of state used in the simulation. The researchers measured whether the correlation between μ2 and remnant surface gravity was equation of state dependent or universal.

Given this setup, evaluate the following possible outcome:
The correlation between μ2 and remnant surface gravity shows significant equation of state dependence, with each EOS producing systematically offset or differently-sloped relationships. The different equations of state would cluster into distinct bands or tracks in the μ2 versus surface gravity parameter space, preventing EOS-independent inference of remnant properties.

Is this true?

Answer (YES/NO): NO